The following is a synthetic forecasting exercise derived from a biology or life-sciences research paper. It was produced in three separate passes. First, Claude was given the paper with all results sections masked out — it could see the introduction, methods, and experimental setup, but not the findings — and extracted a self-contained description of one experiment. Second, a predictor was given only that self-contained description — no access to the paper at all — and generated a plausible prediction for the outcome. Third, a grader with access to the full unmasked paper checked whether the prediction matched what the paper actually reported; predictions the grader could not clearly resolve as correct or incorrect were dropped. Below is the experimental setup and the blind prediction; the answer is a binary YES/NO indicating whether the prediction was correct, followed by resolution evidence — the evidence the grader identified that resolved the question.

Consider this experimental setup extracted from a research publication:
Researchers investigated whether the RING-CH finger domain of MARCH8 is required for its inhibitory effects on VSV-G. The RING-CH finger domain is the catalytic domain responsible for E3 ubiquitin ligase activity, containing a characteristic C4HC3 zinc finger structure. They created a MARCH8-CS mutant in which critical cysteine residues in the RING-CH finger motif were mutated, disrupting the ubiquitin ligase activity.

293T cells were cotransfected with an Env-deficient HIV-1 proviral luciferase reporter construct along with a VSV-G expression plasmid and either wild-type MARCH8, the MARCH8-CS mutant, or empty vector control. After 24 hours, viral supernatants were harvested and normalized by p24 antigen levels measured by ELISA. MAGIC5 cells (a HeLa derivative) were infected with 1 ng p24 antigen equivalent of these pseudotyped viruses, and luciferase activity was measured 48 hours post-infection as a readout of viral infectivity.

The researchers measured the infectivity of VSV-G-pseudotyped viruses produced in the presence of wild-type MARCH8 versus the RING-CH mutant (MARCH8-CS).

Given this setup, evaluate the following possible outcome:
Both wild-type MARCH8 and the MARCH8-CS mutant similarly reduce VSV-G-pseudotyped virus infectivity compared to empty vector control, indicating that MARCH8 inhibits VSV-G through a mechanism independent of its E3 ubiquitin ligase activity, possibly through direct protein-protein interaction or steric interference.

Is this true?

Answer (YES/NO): NO